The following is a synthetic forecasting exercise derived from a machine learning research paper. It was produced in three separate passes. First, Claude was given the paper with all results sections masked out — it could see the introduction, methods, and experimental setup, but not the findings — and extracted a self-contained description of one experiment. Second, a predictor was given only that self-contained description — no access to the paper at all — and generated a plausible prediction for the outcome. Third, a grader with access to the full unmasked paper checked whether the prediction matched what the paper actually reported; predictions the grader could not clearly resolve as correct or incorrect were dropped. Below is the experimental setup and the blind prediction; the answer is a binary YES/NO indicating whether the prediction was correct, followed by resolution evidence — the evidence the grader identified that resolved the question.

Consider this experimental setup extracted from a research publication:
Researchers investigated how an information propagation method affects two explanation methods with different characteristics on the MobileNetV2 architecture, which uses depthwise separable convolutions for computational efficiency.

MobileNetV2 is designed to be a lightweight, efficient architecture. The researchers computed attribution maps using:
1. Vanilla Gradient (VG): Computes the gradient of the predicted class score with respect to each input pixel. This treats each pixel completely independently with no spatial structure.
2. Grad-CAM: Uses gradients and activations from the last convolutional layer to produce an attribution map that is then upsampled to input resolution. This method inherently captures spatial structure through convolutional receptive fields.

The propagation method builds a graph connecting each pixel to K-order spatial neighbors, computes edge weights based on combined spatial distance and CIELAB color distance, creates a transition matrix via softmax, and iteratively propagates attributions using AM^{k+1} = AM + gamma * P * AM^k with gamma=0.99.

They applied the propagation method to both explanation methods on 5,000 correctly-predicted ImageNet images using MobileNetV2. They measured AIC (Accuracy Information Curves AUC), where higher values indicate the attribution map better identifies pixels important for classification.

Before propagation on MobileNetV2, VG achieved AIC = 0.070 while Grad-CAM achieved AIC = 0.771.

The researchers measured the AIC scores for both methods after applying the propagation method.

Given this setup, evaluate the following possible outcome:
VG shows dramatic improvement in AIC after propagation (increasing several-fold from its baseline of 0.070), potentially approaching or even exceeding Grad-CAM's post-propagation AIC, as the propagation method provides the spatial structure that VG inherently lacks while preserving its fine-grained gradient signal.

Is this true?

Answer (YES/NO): NO